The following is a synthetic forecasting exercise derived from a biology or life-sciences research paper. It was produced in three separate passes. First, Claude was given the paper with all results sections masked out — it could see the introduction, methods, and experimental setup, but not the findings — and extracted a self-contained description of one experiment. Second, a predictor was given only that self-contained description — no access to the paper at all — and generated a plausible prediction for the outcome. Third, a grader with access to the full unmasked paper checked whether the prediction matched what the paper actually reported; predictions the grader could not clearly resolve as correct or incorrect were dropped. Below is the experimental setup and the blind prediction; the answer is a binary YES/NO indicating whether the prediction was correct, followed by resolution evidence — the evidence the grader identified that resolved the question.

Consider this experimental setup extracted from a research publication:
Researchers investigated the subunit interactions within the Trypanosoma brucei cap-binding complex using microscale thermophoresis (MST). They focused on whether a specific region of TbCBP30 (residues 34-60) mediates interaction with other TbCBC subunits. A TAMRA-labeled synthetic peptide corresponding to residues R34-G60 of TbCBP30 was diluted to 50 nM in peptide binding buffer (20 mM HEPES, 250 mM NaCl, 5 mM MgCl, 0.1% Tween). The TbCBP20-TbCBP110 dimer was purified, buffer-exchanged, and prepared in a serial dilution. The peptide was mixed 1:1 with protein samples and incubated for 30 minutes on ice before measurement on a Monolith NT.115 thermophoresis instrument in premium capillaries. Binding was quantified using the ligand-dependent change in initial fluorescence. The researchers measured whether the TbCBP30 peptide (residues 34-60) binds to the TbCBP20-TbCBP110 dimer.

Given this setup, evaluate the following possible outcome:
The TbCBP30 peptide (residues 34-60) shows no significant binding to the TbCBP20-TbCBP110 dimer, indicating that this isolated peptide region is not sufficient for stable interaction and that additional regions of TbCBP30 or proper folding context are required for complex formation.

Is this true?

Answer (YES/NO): NO